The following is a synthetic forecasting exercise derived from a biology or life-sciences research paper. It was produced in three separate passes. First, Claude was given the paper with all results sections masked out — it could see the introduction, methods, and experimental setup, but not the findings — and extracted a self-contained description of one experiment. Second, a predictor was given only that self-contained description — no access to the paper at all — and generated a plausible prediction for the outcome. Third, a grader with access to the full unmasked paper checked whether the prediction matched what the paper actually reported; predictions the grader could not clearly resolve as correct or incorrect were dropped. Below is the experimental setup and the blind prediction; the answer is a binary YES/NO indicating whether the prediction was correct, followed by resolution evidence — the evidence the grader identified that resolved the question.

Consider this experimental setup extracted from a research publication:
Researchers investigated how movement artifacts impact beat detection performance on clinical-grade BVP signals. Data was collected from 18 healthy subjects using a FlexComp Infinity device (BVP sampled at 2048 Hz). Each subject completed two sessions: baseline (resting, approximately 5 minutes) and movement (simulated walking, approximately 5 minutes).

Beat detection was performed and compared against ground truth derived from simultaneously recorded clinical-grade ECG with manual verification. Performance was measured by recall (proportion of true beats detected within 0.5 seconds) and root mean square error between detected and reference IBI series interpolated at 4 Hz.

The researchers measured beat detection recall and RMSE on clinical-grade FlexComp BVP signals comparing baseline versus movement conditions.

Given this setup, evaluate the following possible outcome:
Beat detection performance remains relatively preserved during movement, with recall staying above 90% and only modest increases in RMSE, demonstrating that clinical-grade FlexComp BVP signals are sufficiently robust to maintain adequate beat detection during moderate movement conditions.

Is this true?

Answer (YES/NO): NO